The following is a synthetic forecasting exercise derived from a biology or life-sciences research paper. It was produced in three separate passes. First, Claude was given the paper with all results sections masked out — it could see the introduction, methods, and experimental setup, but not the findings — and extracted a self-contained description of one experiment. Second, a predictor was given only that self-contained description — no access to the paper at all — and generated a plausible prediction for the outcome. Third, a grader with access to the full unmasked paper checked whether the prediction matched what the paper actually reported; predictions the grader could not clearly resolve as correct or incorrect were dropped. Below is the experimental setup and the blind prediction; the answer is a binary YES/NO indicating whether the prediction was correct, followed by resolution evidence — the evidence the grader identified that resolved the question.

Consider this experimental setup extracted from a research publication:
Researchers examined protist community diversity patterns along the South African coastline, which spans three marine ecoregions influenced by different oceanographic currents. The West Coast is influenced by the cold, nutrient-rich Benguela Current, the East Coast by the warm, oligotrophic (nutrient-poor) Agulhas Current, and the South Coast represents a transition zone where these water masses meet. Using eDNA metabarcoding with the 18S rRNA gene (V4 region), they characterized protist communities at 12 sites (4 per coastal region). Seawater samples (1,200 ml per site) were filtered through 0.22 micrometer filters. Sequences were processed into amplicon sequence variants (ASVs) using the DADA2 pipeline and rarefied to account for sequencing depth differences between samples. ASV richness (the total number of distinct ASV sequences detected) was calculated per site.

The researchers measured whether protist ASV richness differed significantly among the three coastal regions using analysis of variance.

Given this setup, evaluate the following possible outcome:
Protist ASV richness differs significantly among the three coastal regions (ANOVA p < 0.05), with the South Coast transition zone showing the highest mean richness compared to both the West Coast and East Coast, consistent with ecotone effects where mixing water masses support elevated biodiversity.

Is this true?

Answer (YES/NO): NO